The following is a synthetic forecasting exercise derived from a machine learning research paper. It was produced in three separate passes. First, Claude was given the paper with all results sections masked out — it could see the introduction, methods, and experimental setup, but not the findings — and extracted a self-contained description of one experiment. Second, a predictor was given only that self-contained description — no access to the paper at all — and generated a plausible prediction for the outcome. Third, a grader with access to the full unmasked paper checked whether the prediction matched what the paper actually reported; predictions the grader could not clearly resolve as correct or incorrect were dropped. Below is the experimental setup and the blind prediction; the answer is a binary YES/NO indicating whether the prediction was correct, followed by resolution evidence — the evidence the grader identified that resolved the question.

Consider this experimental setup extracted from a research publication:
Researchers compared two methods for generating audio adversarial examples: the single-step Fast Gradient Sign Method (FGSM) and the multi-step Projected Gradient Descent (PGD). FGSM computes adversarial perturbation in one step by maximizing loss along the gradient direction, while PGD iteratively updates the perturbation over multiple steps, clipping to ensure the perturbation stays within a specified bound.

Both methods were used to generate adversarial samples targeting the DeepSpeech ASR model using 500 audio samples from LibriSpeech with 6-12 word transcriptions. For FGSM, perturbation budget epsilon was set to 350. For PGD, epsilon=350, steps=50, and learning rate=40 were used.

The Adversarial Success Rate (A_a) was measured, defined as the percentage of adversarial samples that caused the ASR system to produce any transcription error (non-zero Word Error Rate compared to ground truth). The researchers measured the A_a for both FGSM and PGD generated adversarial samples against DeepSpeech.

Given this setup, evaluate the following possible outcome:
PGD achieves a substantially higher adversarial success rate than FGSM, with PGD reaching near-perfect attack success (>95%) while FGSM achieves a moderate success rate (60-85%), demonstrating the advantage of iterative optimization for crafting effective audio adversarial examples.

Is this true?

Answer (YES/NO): NO